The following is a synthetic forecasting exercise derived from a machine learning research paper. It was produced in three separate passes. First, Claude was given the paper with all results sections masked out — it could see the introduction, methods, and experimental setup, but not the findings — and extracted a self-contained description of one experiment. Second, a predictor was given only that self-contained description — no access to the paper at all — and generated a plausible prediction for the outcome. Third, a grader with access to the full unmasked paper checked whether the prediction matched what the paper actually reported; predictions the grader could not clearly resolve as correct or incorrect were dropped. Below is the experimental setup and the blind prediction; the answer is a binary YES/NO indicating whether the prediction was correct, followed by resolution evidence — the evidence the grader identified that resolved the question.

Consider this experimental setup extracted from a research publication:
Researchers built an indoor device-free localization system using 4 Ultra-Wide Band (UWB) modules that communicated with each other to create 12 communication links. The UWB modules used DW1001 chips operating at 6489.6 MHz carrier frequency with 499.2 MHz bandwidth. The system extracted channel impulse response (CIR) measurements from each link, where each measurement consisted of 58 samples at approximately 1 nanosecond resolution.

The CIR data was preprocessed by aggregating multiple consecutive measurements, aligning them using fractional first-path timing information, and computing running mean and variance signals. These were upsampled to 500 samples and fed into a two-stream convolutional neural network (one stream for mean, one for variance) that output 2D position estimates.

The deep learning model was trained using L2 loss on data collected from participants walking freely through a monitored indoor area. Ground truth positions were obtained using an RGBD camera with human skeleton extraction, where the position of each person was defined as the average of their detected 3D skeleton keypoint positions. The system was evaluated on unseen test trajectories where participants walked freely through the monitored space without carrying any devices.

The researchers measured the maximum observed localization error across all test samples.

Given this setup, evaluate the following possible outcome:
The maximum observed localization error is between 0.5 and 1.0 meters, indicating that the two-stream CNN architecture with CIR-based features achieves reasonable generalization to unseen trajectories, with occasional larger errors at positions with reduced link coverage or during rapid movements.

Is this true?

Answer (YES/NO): NO